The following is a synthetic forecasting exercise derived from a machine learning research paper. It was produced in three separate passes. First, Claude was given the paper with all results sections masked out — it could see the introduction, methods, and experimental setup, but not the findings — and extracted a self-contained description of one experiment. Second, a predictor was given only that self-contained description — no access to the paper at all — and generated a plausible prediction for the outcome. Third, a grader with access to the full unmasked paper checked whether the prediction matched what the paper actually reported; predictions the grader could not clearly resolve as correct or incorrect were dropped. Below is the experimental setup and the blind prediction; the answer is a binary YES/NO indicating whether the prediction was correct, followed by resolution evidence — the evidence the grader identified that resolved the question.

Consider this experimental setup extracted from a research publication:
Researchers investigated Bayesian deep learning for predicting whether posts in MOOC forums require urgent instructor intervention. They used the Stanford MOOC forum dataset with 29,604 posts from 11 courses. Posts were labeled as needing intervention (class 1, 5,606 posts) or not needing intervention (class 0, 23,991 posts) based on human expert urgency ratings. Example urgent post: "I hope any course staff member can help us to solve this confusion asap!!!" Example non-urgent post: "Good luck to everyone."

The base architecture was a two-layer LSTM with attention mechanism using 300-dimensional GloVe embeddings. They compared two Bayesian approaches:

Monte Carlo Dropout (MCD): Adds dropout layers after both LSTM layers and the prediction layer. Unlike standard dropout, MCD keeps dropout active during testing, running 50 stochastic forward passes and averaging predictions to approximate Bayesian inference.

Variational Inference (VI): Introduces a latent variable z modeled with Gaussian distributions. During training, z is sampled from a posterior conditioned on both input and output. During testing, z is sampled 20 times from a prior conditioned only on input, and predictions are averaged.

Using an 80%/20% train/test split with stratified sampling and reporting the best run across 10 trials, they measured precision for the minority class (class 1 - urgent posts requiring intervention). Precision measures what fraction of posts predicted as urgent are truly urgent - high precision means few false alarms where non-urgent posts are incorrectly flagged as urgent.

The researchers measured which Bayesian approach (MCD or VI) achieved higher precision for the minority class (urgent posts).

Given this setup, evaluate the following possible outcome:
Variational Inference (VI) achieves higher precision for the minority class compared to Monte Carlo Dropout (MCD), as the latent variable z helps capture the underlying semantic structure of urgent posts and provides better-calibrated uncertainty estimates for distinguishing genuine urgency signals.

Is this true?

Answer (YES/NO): NO